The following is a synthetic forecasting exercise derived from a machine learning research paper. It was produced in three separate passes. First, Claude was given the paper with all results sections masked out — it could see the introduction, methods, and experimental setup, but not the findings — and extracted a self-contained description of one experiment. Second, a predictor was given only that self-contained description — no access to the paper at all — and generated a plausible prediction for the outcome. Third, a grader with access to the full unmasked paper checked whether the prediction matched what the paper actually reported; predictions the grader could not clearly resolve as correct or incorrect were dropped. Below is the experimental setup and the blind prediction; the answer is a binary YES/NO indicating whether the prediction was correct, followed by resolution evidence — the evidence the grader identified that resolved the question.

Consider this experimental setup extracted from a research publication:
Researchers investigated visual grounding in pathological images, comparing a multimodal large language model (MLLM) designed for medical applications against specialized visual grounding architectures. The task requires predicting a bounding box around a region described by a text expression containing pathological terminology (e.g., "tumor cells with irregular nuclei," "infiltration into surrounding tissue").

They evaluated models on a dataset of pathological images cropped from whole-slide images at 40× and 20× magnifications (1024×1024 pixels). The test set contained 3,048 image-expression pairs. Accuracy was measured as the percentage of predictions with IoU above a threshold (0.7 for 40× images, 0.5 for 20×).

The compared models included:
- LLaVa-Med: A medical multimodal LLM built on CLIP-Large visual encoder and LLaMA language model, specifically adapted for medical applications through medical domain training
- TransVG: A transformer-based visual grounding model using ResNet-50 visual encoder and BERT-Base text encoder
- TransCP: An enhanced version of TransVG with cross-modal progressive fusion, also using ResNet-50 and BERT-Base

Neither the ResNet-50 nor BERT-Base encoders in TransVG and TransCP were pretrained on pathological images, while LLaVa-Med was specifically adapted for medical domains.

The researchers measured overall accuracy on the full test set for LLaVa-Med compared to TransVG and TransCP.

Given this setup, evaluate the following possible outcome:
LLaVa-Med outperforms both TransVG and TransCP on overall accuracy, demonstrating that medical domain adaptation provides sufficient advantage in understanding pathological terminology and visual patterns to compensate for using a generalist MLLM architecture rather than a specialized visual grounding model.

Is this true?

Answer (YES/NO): YES